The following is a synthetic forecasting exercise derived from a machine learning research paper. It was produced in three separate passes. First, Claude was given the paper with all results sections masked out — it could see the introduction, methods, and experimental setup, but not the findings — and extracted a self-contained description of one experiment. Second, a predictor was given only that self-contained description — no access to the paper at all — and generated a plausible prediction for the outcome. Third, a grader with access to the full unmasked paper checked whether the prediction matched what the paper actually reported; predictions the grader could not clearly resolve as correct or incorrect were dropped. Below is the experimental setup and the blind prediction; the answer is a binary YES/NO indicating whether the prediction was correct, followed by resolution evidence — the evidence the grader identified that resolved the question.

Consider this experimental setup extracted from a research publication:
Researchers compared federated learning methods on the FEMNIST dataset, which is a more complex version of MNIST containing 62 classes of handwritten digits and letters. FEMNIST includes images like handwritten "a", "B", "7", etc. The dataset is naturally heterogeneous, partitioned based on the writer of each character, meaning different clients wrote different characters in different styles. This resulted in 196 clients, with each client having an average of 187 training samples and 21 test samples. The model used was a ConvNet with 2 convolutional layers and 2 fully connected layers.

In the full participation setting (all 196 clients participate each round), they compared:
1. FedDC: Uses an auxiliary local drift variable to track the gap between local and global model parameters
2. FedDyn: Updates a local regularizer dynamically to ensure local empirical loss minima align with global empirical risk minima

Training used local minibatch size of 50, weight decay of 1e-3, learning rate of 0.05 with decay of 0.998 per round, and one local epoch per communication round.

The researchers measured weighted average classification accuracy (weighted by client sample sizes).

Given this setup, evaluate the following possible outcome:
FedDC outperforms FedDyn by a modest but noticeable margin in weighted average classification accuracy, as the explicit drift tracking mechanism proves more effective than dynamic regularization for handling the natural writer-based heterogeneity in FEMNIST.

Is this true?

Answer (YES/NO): NO